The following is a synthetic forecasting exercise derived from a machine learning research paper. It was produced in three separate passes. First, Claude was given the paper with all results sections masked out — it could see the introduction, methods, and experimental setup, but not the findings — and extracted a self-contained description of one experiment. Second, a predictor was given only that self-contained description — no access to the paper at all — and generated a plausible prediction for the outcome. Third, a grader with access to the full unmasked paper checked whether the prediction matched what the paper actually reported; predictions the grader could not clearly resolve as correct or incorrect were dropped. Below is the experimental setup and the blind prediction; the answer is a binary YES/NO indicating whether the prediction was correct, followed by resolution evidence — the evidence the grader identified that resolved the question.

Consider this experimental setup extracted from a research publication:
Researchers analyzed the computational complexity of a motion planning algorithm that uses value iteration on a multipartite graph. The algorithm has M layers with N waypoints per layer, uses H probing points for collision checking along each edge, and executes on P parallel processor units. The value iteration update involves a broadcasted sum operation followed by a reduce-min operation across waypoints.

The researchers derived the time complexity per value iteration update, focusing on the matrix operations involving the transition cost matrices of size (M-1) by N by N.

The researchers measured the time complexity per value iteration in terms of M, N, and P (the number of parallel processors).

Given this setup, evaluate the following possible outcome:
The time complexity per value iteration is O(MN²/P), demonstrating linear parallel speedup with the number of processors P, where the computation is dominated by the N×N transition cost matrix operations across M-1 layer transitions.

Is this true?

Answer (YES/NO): YES